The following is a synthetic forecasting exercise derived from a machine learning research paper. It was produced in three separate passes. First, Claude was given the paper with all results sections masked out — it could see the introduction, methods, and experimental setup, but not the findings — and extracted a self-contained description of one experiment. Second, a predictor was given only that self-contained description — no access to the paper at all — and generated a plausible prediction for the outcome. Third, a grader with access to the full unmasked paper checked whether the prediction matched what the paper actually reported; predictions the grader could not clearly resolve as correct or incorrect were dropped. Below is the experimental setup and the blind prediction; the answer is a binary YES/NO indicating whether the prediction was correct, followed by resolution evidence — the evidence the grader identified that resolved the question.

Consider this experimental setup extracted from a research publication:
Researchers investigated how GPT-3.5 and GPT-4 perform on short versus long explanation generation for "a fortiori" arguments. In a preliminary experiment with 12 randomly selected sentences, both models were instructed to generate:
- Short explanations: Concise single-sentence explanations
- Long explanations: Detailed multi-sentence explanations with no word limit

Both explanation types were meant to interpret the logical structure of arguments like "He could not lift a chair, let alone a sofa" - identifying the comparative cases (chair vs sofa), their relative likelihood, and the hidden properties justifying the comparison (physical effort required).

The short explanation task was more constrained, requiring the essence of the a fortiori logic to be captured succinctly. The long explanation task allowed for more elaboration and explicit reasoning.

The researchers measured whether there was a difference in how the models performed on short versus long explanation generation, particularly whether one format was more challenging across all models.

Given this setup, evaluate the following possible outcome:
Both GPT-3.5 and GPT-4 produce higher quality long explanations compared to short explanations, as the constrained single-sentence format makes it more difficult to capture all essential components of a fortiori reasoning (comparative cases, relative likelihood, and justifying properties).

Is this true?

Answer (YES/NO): YES